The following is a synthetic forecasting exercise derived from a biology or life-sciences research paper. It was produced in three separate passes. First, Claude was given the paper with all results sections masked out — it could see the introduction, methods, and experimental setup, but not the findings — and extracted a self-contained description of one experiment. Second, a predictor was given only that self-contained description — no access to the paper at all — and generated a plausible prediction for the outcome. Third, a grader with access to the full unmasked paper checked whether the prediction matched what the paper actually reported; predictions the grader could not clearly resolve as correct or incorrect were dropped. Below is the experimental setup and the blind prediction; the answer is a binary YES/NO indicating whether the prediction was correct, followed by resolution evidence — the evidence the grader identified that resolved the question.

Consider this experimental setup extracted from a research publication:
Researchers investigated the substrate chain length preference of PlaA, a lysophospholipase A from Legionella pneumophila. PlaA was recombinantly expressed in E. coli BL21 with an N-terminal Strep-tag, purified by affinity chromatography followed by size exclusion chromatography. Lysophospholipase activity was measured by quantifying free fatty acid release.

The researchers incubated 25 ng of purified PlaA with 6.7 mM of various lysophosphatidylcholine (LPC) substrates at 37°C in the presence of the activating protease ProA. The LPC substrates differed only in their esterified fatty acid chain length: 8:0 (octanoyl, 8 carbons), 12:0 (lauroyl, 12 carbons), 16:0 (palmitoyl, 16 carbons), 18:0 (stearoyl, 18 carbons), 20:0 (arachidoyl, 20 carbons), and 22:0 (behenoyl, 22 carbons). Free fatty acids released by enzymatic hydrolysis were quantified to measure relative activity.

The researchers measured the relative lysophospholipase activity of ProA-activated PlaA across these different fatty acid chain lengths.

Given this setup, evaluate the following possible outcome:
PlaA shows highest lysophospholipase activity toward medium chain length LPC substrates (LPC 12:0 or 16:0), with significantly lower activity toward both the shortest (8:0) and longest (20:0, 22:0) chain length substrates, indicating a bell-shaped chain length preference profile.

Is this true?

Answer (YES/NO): YES